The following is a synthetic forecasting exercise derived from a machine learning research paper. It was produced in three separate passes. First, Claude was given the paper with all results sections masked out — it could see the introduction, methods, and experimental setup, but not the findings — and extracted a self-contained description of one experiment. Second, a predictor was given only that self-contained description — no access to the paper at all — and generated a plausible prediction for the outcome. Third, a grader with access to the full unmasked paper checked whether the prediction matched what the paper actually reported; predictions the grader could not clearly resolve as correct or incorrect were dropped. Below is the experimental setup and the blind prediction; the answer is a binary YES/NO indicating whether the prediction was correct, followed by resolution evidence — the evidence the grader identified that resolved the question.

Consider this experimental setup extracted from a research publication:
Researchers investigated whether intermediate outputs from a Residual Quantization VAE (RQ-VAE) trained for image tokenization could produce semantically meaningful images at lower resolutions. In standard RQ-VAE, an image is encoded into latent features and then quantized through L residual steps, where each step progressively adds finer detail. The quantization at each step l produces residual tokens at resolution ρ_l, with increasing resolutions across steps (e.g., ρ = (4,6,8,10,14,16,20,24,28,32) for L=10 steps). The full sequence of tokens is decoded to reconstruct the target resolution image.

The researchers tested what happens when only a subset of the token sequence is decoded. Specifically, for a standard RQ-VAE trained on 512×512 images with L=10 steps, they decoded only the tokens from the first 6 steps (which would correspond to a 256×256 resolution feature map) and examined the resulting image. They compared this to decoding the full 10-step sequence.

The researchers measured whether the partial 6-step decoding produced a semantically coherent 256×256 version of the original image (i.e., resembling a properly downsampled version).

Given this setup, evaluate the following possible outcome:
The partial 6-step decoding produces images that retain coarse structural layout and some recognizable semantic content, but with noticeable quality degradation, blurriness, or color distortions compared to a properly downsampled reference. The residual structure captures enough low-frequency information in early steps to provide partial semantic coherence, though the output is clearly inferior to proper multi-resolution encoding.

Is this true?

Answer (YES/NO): NO